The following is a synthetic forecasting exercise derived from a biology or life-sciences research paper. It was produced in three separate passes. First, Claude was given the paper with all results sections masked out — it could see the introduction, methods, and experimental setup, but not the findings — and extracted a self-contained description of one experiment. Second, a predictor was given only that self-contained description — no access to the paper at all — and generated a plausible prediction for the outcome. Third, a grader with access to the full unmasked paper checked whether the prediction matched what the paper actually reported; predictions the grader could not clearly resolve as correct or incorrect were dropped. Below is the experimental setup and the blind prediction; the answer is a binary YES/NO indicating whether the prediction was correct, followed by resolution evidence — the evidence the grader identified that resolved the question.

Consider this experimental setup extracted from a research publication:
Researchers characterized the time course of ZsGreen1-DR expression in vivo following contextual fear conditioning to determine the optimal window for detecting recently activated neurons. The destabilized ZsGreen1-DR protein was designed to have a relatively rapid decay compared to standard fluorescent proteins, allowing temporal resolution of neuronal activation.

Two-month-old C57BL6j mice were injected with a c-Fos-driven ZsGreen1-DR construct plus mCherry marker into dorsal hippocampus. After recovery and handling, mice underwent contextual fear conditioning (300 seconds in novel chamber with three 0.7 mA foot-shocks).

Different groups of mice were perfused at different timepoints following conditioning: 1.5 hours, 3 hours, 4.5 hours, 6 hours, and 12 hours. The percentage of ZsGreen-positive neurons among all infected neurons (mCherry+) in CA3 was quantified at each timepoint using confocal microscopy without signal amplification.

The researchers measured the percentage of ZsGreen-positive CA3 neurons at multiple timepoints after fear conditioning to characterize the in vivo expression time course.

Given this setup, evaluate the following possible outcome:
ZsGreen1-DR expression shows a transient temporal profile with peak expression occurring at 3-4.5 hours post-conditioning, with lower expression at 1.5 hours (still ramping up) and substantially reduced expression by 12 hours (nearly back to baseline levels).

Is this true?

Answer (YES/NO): YES